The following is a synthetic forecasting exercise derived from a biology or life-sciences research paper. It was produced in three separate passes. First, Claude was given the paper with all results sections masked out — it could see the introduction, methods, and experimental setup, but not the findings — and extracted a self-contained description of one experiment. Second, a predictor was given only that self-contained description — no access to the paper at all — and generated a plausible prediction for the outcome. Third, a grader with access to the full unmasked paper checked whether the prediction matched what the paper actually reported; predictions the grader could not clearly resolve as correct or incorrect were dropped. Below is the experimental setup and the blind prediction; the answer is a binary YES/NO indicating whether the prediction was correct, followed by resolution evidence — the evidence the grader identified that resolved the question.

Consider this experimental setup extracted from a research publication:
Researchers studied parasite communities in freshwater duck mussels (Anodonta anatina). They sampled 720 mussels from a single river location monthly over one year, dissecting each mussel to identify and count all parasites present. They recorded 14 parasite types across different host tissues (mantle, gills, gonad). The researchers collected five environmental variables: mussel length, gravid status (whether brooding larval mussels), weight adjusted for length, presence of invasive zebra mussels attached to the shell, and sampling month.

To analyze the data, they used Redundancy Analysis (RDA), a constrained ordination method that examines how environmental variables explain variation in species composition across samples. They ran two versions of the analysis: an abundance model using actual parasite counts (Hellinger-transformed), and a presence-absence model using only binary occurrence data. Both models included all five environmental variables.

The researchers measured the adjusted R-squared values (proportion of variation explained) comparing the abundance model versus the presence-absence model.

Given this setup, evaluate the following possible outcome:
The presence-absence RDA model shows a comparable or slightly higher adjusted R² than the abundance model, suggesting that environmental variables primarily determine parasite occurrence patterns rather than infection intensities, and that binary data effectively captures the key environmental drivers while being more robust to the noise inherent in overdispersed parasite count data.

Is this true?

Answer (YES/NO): NO